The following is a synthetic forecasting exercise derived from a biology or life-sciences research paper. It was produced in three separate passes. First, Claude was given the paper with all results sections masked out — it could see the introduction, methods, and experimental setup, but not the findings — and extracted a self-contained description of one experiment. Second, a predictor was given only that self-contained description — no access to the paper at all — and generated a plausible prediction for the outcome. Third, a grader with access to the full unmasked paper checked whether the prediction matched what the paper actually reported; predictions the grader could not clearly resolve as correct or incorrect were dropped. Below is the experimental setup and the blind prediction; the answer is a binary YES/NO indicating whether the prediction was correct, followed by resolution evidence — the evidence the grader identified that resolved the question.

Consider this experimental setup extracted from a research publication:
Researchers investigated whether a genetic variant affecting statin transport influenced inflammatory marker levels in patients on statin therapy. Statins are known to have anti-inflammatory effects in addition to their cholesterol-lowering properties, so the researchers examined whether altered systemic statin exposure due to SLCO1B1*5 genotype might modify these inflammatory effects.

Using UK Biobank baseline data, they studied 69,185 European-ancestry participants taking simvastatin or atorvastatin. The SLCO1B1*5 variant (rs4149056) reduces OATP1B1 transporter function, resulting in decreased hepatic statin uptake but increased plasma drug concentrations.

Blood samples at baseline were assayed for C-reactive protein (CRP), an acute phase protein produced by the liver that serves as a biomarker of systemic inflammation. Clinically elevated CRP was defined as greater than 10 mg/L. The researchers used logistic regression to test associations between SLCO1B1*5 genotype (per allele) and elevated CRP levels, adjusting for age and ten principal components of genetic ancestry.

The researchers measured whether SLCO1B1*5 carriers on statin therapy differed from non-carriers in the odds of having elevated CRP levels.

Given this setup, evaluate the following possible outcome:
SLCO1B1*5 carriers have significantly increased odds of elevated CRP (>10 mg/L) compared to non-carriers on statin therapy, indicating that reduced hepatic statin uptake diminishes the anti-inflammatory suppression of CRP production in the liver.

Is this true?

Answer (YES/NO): YES